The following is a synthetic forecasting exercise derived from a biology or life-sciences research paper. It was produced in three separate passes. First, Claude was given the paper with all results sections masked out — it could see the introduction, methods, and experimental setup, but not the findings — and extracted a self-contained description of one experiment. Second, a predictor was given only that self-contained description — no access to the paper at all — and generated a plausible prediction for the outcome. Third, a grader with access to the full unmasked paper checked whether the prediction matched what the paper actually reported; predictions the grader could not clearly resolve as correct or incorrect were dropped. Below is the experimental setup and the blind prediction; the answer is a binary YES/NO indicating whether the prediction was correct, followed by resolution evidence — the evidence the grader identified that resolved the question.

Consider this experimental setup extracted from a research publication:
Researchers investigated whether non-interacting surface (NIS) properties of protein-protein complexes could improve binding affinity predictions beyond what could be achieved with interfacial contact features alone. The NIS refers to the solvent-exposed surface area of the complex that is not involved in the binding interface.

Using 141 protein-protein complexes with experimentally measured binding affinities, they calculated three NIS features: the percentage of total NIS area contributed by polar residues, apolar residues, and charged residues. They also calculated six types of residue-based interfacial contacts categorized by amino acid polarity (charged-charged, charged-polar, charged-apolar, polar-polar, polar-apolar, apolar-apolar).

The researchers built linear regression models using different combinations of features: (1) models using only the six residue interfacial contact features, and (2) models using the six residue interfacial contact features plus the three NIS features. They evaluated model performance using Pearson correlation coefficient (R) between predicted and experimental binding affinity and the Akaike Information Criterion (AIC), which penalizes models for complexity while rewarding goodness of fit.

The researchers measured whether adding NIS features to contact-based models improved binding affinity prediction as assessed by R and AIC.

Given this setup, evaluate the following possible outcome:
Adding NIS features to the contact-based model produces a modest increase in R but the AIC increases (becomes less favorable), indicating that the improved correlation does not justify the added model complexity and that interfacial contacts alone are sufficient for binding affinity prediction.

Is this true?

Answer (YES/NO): NO